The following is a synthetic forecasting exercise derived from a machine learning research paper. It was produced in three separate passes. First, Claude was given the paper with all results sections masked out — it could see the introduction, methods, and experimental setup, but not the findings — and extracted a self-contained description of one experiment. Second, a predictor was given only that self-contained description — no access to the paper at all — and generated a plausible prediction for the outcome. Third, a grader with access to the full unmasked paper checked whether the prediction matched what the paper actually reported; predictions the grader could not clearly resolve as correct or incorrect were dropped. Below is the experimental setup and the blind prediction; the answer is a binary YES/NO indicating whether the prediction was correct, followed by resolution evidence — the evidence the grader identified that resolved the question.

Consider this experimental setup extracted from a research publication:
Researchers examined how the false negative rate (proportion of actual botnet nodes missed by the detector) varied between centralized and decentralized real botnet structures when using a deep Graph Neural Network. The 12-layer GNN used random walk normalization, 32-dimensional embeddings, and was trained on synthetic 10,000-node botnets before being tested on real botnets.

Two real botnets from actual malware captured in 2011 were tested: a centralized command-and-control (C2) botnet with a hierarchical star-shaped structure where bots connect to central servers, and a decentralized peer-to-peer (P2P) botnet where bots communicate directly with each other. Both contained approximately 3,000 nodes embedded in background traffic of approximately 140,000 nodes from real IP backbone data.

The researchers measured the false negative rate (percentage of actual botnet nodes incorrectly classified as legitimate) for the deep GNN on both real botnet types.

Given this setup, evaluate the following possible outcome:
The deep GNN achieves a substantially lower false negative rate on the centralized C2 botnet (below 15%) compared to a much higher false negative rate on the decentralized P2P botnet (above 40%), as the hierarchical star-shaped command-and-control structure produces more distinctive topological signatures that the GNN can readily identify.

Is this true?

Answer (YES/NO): NO